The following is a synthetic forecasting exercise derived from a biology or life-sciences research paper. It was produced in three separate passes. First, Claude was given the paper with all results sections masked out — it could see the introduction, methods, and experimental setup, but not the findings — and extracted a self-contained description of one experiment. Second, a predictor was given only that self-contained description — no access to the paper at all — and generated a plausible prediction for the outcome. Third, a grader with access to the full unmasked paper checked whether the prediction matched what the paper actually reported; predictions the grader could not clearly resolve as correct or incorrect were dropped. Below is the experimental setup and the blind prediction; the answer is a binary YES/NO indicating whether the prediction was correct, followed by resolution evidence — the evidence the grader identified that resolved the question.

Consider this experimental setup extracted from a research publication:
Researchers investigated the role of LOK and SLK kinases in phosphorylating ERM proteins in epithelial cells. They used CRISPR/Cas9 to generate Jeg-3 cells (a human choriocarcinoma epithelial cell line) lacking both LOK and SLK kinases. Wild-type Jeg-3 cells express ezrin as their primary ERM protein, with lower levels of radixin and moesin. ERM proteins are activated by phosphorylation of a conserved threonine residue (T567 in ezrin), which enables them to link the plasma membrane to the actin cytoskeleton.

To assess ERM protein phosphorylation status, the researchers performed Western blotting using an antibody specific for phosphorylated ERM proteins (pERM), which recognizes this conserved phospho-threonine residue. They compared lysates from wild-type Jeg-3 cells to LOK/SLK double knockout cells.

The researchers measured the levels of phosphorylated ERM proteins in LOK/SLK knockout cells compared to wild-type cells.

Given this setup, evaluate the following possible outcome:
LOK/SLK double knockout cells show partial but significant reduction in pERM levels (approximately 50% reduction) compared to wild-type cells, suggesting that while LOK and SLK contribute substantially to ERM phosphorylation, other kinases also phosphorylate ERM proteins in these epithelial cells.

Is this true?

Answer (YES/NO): NO